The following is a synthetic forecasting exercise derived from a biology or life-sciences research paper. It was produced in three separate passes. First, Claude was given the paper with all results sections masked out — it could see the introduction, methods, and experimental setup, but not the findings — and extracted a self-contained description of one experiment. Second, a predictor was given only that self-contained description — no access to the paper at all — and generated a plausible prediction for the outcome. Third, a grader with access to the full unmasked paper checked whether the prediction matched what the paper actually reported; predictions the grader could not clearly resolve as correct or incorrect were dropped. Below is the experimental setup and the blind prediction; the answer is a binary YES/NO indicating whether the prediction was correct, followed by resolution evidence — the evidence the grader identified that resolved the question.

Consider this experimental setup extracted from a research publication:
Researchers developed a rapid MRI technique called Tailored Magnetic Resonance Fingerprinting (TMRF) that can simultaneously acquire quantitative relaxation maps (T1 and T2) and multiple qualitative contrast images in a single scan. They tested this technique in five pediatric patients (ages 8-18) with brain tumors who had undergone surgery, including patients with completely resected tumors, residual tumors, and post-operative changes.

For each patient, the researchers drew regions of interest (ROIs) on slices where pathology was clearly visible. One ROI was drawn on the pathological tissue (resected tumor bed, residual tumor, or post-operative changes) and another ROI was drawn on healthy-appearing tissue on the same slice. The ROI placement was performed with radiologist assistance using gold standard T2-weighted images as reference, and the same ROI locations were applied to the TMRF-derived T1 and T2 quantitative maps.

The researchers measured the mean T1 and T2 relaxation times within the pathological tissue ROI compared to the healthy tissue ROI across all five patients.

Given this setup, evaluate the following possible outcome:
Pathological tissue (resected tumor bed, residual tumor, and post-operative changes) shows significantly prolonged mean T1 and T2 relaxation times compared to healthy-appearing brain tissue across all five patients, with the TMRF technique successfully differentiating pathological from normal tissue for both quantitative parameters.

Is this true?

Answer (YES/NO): YES